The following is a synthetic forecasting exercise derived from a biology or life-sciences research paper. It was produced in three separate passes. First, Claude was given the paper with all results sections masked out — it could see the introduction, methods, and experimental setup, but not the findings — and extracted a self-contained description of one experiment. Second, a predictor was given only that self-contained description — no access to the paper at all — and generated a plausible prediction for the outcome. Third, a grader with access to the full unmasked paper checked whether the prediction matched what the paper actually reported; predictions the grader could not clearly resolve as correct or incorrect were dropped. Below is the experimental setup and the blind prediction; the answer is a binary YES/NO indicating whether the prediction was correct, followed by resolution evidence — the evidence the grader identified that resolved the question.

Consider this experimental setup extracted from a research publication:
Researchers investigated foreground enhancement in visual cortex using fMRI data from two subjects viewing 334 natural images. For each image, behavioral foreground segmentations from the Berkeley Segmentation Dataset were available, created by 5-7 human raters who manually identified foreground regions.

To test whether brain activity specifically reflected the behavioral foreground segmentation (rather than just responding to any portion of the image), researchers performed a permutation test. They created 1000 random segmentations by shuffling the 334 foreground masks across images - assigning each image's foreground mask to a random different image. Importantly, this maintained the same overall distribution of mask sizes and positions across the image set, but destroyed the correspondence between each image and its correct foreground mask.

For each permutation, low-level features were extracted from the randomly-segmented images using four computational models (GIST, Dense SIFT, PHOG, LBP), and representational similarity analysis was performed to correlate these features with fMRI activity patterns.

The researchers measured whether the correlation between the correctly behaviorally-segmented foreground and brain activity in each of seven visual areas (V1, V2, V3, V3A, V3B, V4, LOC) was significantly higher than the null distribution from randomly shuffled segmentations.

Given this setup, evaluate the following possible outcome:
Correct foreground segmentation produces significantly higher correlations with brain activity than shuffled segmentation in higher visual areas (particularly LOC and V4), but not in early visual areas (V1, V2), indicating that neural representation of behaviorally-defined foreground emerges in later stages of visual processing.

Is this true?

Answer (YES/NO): NO